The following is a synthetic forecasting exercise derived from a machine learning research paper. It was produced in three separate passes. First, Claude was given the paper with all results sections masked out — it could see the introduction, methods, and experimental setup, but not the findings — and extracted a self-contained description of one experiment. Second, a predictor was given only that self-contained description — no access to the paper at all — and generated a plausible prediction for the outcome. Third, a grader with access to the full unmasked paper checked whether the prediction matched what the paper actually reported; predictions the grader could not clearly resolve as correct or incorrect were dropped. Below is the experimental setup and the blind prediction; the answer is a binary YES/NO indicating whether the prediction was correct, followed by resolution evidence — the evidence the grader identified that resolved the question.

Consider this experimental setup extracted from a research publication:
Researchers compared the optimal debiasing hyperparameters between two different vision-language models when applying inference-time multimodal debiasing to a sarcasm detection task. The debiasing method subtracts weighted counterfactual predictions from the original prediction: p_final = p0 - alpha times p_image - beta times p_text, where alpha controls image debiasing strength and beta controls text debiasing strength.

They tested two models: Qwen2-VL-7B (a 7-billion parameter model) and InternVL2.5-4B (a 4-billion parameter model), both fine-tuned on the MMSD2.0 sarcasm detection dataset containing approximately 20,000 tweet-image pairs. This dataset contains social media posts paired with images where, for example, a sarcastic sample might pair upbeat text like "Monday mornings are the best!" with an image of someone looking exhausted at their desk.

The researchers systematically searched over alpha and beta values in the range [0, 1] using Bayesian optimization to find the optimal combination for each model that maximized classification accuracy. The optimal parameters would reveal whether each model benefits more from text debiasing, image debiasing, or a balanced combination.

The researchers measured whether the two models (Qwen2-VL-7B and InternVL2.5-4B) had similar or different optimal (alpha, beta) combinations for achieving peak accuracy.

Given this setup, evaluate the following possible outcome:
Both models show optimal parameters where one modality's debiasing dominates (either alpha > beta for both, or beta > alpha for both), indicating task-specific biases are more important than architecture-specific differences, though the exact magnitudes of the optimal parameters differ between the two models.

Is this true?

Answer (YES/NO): NO